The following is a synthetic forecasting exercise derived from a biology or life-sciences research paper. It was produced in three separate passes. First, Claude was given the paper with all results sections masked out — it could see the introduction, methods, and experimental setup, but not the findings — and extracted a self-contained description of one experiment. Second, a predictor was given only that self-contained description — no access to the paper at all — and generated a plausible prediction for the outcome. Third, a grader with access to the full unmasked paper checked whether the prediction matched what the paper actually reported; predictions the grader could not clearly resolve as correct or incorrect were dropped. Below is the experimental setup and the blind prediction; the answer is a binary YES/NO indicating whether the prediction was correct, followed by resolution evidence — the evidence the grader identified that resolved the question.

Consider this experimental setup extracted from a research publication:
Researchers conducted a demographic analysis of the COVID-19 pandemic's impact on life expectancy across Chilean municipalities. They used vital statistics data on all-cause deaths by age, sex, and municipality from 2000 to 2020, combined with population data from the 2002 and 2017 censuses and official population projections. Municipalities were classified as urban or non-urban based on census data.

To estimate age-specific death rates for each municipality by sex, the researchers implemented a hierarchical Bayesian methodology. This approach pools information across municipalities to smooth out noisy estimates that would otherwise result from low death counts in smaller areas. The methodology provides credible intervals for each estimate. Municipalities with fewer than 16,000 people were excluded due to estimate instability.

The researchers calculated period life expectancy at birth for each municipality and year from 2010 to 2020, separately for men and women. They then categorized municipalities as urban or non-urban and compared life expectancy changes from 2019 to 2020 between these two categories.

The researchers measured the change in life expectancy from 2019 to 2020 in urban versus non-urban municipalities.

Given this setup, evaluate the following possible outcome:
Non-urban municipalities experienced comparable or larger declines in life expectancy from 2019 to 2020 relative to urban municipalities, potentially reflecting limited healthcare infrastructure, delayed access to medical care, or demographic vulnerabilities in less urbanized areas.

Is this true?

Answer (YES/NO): NO